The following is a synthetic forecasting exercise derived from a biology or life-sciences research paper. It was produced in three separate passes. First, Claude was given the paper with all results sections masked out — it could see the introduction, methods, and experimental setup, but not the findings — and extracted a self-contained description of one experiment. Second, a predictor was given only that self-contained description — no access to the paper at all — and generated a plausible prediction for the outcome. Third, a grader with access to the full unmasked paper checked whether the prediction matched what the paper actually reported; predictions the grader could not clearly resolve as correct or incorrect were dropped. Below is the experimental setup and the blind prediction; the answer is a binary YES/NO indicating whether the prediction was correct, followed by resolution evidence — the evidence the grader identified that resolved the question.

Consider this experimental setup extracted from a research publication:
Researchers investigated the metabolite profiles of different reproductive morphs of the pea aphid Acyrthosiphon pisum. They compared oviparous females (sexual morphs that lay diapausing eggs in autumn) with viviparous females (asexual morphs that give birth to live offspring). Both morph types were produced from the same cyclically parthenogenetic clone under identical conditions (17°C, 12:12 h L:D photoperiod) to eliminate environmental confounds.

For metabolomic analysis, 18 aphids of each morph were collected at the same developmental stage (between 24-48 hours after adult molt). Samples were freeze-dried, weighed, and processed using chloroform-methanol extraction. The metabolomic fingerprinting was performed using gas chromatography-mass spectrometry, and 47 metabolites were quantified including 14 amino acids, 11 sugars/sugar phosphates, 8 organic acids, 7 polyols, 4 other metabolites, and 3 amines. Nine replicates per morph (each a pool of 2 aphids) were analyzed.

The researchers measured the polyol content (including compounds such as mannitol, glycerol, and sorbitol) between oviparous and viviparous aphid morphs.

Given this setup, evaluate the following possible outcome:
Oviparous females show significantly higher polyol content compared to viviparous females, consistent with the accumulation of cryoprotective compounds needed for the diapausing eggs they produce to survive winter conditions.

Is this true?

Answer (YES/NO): YES